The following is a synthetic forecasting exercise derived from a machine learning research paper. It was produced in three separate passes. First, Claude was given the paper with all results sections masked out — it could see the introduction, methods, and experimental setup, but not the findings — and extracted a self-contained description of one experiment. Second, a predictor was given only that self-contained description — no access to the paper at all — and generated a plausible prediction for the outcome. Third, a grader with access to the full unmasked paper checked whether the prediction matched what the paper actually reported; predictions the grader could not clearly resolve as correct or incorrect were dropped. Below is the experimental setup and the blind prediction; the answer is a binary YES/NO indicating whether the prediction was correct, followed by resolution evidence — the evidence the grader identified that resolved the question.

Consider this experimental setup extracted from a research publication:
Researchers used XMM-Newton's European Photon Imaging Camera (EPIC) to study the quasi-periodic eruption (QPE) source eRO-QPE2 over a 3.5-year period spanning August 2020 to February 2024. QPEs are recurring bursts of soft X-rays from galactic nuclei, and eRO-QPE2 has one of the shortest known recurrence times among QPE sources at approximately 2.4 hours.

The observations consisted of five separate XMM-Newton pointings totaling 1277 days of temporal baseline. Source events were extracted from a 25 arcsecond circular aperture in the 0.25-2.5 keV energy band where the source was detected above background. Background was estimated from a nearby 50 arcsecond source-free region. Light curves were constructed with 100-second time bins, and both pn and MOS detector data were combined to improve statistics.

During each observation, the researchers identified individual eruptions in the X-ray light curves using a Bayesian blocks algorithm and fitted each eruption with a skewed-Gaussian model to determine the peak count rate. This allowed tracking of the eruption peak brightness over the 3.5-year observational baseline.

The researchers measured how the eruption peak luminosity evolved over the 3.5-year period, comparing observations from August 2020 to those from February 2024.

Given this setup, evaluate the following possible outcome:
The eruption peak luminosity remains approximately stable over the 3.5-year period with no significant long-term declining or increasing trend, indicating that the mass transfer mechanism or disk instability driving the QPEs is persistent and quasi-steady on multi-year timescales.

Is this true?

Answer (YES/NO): YES